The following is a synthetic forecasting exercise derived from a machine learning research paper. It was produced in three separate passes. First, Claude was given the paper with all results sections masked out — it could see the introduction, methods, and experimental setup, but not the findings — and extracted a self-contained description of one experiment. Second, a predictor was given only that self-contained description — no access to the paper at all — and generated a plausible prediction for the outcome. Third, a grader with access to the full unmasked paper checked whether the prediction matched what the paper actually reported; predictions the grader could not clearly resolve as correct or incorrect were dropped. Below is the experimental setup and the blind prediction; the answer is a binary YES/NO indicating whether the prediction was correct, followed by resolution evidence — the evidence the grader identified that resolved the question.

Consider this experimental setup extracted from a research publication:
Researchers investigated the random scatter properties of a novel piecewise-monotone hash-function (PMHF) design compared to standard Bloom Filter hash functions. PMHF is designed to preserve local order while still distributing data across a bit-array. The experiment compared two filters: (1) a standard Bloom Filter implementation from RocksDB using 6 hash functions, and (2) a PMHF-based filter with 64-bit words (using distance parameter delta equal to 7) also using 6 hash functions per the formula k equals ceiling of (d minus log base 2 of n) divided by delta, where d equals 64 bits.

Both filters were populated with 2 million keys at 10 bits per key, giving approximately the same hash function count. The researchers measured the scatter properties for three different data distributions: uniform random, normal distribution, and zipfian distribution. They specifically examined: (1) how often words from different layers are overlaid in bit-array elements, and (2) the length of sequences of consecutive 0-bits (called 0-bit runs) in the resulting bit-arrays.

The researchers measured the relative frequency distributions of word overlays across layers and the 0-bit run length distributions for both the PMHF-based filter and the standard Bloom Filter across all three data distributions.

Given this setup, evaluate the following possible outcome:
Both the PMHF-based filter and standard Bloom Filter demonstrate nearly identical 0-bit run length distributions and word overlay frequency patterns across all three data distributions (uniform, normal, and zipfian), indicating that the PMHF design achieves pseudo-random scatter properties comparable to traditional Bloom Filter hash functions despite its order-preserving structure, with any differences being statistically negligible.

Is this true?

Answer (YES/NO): NO